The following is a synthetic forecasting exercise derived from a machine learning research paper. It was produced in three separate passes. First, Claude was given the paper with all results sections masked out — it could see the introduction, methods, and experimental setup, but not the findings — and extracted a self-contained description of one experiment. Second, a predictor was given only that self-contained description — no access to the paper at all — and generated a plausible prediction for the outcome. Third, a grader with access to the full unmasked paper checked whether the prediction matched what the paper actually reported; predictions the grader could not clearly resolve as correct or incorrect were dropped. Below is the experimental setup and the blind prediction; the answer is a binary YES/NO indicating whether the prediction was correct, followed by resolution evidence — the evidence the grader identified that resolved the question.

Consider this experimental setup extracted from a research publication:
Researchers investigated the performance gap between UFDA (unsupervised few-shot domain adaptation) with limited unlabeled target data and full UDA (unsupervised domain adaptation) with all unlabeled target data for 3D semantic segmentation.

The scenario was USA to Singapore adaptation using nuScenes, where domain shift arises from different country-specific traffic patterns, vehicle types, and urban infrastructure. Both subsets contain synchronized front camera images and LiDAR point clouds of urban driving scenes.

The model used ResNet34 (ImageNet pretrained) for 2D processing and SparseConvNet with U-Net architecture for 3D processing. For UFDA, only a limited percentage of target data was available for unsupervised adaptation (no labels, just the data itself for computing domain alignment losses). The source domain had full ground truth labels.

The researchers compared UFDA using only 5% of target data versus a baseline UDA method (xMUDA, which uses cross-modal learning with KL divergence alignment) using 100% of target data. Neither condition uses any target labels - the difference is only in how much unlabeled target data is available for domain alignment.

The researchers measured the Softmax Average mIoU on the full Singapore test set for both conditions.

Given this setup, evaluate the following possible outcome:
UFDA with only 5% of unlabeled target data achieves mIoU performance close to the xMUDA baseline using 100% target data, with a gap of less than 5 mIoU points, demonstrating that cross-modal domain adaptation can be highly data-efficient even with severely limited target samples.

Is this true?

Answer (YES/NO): YES